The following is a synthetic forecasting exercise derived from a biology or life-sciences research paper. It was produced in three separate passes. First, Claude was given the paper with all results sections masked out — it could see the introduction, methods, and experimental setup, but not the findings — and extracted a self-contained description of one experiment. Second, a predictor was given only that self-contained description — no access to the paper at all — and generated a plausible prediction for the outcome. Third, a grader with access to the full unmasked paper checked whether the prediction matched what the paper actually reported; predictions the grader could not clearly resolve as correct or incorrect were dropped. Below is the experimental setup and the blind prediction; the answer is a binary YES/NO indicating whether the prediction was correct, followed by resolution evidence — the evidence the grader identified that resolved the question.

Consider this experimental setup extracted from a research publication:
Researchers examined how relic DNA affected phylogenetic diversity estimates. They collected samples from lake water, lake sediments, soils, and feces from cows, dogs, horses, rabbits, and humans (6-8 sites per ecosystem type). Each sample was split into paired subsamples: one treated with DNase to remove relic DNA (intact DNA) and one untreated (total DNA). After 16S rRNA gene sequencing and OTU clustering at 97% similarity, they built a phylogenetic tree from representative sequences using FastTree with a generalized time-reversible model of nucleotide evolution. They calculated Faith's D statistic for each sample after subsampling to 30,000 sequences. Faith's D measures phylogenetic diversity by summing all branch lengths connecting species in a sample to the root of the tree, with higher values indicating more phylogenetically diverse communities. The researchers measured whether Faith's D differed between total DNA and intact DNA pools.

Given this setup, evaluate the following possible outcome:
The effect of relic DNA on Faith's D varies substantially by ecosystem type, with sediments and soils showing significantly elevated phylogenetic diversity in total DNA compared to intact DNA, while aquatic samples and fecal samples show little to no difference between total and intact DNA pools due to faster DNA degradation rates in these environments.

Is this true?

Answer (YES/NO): NO